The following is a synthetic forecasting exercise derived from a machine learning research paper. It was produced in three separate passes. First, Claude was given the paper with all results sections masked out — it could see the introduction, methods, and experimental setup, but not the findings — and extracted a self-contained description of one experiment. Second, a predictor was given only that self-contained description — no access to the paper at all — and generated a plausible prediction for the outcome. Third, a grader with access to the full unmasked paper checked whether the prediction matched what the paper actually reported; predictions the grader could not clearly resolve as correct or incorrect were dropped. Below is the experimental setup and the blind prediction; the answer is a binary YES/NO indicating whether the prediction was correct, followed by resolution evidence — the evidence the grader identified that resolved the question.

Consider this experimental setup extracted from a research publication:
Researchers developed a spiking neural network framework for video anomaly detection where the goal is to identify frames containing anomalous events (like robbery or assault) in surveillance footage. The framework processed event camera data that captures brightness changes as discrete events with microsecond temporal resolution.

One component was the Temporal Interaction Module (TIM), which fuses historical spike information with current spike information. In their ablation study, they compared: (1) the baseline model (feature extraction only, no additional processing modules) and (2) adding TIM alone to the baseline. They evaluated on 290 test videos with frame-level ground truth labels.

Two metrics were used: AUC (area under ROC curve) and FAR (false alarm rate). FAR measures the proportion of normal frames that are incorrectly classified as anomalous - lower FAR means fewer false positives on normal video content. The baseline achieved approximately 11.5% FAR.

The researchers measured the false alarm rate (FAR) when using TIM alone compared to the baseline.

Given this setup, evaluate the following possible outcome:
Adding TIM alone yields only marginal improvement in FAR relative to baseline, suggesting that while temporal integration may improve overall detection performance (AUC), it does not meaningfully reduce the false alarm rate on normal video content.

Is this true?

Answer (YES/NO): NO